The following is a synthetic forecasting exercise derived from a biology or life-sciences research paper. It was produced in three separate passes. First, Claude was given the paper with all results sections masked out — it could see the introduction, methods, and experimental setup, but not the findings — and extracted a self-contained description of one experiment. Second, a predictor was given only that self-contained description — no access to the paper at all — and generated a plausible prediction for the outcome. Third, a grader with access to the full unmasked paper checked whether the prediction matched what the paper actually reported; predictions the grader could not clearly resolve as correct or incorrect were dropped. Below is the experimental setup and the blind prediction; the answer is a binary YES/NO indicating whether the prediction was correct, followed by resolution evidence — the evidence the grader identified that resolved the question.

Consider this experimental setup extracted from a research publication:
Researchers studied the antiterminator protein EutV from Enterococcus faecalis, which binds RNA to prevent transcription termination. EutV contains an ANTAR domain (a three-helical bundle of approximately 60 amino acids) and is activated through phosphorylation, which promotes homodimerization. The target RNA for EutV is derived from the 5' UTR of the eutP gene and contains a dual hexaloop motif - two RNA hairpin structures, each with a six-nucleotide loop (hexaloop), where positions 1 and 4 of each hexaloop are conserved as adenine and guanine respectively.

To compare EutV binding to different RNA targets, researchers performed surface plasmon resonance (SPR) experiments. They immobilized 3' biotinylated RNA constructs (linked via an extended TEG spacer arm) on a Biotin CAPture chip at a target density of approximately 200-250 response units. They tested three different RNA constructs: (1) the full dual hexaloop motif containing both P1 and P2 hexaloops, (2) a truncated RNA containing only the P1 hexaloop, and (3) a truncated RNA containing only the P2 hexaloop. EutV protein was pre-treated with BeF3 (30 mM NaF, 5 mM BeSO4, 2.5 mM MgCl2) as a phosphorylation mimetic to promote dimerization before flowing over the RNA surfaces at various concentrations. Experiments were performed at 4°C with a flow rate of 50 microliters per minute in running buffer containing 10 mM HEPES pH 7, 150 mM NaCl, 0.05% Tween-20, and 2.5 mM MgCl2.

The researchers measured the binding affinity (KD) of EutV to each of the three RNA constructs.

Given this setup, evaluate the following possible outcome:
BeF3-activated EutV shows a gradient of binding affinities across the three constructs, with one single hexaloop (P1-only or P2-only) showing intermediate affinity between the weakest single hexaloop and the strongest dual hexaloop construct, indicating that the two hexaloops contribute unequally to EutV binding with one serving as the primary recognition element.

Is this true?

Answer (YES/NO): NO